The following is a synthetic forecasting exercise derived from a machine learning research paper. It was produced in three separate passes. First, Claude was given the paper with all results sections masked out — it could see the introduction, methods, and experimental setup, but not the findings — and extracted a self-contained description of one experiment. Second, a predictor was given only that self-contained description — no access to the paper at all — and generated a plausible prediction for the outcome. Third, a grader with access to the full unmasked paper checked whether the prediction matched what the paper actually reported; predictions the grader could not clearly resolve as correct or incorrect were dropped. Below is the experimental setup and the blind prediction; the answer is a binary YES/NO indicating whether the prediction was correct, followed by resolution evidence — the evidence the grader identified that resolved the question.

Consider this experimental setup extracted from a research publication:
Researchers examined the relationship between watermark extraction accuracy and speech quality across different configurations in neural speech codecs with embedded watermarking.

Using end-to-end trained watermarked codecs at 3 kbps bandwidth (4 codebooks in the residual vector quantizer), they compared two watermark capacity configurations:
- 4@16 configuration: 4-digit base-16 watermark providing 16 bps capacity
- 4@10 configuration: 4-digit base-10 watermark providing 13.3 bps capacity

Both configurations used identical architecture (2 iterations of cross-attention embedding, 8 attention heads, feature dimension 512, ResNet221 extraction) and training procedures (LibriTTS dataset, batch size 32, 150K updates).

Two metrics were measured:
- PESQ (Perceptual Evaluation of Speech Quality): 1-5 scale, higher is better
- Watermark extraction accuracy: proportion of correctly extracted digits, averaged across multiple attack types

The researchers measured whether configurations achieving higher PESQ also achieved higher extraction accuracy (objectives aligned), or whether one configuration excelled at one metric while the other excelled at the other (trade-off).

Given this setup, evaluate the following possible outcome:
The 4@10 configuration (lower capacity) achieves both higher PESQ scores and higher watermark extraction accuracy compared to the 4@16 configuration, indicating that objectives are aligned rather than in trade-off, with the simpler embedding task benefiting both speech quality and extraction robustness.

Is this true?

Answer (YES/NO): YES